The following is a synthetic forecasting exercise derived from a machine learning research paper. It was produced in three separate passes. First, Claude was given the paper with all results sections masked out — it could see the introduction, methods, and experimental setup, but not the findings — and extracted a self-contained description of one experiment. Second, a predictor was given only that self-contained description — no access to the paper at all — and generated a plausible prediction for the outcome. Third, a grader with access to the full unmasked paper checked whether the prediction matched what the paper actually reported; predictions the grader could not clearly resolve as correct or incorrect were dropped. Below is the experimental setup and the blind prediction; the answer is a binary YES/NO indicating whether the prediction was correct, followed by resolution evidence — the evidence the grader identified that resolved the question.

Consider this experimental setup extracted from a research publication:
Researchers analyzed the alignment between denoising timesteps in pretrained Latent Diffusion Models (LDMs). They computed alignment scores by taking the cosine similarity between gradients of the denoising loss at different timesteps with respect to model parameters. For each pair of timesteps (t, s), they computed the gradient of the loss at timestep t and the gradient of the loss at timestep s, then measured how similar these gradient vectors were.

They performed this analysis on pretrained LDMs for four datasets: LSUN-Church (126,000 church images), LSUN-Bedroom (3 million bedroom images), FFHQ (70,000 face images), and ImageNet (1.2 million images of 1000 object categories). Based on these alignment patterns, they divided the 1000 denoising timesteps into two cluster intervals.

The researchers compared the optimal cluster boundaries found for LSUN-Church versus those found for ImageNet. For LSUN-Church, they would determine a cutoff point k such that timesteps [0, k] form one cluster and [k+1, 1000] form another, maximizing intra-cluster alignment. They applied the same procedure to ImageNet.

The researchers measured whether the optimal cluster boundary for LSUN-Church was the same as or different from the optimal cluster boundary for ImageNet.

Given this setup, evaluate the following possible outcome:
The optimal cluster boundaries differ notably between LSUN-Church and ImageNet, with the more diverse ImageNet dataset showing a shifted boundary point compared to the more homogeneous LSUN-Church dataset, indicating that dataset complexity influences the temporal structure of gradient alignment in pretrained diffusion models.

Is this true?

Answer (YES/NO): NO